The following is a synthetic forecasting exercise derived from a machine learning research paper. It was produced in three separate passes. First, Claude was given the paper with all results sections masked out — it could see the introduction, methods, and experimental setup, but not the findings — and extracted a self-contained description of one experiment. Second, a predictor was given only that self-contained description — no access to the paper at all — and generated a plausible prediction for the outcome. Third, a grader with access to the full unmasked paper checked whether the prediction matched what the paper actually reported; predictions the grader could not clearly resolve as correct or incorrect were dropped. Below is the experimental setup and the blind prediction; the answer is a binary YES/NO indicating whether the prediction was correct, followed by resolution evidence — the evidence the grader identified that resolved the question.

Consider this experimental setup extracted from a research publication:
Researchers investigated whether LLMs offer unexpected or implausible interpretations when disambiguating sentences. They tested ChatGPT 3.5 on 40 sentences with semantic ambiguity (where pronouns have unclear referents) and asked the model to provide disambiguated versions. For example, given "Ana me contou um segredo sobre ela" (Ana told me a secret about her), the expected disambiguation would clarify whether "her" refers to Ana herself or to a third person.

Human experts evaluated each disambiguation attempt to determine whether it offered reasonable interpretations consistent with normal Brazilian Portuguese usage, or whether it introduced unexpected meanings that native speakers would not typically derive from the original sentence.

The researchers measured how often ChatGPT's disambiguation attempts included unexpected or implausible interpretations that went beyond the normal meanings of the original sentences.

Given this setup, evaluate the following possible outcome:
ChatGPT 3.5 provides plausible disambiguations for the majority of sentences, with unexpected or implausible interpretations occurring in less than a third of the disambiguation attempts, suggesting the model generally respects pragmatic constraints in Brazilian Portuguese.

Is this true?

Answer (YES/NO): YES